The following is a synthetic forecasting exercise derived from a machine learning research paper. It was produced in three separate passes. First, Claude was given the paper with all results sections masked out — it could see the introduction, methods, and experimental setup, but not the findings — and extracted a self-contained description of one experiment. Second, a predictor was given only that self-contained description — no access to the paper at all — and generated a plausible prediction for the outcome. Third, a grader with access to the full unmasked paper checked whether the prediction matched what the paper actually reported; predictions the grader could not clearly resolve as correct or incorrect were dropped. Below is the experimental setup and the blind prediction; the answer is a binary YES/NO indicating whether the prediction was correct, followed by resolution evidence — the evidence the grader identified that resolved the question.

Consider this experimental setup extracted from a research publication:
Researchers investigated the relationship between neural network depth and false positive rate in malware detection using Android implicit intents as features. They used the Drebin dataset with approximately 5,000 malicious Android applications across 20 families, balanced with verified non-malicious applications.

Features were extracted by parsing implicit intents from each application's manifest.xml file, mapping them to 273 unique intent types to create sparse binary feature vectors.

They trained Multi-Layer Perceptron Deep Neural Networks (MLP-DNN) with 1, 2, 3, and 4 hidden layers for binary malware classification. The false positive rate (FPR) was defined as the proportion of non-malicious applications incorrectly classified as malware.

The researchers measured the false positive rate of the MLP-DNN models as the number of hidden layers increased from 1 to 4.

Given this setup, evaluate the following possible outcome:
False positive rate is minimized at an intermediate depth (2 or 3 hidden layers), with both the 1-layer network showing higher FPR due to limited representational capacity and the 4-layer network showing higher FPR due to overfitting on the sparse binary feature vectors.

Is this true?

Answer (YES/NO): NO